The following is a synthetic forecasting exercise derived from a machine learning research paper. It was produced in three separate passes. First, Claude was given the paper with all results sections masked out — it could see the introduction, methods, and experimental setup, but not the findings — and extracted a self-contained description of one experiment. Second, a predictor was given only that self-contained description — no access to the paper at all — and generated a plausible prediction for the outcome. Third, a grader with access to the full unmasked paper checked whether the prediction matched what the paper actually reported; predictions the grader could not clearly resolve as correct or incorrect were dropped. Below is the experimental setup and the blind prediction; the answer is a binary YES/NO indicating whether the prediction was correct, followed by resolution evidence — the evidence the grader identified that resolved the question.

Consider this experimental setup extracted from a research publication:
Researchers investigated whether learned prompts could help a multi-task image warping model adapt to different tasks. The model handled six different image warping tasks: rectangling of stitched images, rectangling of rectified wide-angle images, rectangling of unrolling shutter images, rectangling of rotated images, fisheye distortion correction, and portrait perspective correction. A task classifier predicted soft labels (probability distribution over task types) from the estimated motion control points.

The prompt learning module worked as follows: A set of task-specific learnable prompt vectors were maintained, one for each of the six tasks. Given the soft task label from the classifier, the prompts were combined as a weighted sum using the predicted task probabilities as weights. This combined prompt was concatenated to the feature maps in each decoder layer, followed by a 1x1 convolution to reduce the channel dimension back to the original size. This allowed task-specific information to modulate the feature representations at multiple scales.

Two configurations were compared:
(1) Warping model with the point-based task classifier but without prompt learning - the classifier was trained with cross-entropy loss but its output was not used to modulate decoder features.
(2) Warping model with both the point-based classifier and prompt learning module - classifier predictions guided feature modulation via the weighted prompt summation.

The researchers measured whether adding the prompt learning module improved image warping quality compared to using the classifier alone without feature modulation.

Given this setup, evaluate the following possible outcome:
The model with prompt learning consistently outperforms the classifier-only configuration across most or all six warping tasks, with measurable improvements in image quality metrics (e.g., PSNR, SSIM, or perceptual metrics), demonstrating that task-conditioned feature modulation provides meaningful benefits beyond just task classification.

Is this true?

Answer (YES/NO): YES